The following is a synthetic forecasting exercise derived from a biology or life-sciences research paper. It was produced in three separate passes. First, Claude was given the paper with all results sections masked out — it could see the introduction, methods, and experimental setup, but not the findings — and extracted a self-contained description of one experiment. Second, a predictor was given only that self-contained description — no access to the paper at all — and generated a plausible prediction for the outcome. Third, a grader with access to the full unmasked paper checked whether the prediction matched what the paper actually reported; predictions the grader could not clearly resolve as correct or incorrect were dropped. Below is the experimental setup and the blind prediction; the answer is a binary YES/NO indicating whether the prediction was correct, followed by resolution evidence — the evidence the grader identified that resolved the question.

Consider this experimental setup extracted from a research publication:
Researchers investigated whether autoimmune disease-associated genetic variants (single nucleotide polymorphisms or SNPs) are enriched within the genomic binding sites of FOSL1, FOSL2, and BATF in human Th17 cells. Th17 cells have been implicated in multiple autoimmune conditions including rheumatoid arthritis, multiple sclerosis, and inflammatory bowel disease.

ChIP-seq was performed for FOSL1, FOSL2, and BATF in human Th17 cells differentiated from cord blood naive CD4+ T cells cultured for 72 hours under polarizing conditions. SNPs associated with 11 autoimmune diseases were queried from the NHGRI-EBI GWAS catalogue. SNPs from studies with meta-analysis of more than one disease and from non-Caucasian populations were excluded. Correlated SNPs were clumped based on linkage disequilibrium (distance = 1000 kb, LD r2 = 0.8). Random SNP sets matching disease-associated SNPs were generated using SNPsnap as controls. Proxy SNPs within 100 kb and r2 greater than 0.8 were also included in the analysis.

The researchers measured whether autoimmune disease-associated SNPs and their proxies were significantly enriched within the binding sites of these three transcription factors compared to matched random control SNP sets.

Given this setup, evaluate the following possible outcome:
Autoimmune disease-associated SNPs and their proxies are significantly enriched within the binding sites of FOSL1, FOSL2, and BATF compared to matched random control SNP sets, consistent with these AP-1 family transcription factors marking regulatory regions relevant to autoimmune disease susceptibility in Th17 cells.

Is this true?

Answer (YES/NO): YES